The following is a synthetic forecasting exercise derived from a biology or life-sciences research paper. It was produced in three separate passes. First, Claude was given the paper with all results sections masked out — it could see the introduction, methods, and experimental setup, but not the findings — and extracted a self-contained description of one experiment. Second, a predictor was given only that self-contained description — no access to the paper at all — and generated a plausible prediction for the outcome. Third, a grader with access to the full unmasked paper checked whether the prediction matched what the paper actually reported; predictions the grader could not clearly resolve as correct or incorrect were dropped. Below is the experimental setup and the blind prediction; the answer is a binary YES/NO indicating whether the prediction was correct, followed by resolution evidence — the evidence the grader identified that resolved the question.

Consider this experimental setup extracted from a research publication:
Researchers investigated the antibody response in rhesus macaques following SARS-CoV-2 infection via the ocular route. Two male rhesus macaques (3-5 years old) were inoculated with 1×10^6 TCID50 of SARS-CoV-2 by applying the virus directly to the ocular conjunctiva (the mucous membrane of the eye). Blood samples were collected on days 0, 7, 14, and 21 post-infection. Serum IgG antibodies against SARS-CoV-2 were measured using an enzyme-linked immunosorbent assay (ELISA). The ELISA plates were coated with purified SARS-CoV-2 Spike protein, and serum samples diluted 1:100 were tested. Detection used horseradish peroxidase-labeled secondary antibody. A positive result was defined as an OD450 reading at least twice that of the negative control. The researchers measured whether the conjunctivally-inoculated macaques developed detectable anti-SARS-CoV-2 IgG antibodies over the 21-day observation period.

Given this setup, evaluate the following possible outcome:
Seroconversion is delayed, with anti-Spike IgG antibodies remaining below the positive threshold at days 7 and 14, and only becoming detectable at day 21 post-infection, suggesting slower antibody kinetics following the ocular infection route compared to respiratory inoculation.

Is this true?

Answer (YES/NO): NO